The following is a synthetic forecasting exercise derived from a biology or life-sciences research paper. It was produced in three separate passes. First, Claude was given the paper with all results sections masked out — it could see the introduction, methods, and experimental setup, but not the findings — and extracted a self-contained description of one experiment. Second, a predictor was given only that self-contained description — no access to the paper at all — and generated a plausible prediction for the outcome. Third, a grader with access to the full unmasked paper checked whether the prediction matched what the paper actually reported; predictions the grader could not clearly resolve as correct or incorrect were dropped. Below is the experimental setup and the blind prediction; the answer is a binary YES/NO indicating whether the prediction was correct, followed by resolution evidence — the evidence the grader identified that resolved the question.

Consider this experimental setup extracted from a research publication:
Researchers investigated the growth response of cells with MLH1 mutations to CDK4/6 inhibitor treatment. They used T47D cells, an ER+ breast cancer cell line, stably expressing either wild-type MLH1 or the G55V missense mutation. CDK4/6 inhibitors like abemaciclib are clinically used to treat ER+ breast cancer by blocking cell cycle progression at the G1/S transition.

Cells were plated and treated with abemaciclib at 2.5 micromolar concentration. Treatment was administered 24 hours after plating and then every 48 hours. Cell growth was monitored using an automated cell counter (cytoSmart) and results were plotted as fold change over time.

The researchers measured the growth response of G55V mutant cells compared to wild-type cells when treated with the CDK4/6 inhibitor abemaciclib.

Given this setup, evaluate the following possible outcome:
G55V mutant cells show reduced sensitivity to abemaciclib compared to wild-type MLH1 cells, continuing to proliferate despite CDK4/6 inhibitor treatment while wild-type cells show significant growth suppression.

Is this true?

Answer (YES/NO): NO